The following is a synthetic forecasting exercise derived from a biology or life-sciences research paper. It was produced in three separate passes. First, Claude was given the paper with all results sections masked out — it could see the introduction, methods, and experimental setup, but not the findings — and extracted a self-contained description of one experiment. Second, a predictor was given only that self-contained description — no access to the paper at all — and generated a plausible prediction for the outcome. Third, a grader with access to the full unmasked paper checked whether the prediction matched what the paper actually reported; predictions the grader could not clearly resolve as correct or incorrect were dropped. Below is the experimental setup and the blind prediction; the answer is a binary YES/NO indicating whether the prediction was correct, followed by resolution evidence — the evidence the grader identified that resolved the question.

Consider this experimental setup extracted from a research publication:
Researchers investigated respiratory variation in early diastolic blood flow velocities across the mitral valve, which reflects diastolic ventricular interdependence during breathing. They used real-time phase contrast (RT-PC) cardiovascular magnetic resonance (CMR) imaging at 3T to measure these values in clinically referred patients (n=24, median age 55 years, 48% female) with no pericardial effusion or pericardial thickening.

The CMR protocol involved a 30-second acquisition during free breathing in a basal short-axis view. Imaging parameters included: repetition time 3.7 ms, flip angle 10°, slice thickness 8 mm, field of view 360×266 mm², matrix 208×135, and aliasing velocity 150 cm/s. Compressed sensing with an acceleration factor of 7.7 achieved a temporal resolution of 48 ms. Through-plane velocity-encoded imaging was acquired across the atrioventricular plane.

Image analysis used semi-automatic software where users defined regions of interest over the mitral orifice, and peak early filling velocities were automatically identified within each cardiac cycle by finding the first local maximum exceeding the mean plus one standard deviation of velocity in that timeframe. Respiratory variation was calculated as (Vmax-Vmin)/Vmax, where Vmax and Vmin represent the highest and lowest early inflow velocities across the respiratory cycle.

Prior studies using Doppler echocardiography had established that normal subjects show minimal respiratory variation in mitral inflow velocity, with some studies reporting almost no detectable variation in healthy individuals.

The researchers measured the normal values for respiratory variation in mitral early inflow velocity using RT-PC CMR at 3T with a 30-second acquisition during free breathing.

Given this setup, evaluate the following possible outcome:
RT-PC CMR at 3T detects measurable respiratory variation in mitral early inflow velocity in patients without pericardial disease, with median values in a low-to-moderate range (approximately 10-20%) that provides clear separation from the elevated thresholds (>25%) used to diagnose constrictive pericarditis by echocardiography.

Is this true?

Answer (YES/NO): NO